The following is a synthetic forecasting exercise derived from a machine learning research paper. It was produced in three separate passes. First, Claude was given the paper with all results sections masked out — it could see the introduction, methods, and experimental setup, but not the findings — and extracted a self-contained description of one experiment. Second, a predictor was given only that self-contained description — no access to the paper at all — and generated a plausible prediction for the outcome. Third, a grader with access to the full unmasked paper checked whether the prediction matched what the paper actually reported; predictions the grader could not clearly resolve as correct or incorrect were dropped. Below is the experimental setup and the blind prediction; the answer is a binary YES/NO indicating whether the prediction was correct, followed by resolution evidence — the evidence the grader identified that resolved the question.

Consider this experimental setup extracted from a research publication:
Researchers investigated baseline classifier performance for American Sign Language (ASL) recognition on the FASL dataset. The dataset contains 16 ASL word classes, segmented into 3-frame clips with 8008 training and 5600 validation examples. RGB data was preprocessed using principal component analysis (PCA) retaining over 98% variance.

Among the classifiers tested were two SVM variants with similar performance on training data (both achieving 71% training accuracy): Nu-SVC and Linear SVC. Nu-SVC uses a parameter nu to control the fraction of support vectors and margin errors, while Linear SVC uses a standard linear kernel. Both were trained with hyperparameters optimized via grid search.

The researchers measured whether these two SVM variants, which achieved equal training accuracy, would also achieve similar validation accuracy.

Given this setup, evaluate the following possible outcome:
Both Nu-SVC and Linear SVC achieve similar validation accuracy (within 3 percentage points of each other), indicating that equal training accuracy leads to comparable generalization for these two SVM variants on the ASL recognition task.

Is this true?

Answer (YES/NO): YES